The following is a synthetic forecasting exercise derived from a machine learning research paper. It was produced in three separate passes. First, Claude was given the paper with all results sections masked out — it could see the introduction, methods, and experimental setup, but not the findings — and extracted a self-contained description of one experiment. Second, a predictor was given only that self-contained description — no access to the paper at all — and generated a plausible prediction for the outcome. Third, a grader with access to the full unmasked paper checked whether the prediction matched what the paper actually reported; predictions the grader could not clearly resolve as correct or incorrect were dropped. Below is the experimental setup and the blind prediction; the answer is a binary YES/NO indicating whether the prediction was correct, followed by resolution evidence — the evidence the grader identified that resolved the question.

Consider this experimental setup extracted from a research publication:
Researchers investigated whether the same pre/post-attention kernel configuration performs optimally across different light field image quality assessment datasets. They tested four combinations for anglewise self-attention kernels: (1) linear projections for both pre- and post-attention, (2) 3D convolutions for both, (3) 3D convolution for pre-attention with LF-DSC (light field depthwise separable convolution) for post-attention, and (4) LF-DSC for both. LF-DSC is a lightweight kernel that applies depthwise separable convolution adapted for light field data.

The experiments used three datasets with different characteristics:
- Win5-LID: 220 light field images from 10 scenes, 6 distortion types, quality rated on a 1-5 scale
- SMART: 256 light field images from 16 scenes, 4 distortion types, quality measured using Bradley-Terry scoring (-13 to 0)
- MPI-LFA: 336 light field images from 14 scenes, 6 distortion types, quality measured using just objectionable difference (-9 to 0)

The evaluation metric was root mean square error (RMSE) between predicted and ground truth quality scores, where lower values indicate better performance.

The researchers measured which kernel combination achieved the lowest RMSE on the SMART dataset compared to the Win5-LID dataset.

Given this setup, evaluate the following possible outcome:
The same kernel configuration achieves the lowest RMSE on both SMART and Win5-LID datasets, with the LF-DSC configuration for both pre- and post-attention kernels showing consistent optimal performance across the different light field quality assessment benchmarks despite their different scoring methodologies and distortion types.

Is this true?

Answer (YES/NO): NO